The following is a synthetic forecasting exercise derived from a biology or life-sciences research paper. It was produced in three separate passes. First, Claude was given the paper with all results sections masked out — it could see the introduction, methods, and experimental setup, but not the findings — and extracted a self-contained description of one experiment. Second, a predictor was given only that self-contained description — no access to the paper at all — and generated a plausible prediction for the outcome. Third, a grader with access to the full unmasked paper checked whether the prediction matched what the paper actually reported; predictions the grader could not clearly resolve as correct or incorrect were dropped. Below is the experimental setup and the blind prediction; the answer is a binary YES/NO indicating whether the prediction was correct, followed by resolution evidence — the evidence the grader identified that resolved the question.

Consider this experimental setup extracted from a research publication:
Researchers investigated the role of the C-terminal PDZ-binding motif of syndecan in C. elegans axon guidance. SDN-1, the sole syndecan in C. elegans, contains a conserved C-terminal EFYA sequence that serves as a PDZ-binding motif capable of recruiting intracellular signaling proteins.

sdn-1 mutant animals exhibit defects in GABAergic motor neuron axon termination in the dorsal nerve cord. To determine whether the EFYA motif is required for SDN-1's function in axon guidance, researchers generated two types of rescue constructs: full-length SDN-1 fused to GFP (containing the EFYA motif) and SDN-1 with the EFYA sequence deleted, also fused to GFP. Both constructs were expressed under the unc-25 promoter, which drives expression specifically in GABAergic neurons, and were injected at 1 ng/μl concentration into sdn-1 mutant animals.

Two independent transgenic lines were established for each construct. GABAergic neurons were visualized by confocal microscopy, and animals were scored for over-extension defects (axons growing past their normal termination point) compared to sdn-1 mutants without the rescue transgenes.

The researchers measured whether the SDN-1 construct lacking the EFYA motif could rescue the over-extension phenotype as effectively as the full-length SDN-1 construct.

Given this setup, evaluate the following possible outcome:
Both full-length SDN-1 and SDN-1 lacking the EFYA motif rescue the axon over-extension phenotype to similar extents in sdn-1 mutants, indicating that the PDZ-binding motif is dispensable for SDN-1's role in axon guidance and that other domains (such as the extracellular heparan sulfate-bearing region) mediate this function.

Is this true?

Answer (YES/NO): NO